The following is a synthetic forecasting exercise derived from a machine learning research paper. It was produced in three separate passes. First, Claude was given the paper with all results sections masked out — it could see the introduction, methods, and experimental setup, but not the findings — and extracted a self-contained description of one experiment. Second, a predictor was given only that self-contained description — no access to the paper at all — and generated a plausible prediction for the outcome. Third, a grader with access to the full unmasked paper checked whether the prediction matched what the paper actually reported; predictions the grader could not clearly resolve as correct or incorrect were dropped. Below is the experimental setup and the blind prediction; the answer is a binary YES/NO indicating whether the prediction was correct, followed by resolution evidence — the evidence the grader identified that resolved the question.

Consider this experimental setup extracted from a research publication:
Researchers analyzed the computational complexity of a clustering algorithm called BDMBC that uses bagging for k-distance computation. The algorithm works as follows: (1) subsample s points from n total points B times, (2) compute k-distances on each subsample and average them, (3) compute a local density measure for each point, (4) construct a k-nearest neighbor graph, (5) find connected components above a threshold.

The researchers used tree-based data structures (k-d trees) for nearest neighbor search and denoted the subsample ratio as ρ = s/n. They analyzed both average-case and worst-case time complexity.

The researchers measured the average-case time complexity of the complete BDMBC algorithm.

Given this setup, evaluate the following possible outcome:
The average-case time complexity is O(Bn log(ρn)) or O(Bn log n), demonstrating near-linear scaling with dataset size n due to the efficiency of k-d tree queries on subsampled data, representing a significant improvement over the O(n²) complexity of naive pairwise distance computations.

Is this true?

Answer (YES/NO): NO